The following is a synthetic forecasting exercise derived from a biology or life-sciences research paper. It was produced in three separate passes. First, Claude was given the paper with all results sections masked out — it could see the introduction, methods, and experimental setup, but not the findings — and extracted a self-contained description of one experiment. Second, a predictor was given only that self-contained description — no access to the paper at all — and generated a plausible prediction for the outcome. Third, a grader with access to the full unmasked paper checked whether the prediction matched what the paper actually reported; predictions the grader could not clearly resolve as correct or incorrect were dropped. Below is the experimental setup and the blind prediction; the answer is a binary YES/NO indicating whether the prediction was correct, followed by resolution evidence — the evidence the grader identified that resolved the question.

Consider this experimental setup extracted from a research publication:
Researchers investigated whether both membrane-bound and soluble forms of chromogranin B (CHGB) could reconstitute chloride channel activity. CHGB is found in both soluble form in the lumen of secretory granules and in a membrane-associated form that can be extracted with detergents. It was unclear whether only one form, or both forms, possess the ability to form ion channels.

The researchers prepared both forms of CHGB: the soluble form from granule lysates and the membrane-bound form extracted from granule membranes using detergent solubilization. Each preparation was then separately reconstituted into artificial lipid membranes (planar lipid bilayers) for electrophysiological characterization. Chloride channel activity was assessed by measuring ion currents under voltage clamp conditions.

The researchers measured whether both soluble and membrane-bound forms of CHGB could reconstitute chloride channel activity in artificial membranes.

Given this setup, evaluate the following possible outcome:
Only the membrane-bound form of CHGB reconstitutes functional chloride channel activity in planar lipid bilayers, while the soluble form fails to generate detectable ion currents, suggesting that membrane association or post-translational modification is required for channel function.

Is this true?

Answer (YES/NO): NO